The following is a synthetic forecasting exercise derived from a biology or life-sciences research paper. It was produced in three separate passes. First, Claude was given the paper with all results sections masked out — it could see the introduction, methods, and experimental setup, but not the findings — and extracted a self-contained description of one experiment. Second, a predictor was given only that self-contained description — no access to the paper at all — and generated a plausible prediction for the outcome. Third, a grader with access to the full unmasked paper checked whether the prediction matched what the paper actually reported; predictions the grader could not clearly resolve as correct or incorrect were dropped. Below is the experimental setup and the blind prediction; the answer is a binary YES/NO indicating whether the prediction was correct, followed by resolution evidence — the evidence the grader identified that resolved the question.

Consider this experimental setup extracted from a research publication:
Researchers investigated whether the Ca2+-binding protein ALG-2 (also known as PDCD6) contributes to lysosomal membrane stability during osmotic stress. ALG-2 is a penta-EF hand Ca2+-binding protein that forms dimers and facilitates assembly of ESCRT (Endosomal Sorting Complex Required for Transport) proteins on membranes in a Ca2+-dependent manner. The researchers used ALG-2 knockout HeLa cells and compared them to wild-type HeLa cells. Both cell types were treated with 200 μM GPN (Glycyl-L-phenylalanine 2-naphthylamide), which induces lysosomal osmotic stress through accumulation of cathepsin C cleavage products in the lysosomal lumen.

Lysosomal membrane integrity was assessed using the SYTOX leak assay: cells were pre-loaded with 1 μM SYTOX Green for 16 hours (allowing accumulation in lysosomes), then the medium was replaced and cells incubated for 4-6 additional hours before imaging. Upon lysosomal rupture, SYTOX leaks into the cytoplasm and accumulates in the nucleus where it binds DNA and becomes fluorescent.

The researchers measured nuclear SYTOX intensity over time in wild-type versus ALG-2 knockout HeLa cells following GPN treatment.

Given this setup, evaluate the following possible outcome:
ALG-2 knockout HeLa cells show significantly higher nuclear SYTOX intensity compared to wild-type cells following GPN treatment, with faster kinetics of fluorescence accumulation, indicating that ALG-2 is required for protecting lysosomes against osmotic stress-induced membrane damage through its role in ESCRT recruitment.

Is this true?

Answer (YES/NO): YES